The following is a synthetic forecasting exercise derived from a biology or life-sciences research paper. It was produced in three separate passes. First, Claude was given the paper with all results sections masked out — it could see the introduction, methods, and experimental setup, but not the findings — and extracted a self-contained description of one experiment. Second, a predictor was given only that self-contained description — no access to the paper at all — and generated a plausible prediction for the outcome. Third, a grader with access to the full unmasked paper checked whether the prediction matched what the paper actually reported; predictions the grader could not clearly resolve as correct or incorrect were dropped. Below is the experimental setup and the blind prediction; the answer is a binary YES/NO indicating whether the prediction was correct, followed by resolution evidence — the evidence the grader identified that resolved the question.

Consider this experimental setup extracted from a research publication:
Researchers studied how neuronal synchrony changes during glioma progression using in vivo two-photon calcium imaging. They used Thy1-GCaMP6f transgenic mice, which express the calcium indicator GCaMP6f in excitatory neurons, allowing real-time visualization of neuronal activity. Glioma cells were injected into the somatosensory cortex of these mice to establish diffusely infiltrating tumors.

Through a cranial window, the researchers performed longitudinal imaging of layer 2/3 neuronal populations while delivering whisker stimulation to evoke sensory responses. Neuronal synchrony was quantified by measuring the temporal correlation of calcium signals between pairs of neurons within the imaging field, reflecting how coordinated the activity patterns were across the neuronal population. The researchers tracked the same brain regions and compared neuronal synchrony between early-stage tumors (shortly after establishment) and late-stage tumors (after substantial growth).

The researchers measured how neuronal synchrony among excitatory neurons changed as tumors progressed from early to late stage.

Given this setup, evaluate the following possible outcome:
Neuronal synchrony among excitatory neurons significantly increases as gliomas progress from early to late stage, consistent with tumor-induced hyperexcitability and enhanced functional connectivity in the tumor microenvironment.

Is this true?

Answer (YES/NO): YES